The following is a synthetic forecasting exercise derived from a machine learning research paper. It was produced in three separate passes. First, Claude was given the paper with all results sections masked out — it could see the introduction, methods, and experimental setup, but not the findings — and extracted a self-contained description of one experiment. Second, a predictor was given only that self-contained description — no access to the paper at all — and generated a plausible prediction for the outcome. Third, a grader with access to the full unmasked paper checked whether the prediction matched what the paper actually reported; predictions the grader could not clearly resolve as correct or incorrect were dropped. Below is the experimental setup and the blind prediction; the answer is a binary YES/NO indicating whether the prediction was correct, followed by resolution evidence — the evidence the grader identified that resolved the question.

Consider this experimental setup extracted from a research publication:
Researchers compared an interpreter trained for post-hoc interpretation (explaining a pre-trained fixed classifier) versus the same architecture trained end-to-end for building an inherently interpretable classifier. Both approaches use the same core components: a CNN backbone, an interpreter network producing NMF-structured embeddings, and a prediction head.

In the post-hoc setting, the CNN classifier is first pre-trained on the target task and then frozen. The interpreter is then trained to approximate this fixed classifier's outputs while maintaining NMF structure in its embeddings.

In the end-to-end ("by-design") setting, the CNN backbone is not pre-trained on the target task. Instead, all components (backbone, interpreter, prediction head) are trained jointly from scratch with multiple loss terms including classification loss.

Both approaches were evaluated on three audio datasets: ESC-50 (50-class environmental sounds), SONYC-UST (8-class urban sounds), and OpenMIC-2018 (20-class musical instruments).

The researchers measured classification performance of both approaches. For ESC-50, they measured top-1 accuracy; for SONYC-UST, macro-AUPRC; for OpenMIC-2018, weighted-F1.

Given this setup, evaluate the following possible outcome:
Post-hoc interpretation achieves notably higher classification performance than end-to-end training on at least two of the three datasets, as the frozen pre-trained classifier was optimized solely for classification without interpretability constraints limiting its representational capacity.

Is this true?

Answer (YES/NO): NO